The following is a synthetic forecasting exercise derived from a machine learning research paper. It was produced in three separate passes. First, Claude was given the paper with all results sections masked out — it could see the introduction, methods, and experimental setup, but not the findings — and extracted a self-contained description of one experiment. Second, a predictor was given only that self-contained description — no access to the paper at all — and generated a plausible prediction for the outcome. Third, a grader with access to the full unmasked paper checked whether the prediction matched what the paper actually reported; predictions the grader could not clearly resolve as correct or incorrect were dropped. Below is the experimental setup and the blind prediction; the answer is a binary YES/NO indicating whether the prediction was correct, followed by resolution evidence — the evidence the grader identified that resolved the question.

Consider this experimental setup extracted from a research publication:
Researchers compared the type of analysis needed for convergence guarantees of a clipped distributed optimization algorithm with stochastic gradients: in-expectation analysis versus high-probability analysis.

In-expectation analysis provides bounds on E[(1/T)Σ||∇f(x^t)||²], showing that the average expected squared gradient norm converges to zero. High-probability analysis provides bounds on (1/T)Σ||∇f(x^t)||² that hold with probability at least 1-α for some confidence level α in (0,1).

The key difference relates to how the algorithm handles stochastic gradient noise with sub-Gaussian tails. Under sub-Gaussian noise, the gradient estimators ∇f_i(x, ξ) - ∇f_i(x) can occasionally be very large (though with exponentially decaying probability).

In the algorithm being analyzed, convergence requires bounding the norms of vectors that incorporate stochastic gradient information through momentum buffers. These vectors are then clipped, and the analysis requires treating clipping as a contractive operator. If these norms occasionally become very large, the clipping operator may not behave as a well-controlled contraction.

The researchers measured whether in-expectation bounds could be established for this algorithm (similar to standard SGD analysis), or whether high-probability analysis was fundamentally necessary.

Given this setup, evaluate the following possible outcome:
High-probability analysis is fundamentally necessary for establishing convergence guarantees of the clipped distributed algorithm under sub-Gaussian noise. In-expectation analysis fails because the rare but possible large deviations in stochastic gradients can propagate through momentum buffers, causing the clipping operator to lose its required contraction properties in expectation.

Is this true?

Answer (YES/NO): YES